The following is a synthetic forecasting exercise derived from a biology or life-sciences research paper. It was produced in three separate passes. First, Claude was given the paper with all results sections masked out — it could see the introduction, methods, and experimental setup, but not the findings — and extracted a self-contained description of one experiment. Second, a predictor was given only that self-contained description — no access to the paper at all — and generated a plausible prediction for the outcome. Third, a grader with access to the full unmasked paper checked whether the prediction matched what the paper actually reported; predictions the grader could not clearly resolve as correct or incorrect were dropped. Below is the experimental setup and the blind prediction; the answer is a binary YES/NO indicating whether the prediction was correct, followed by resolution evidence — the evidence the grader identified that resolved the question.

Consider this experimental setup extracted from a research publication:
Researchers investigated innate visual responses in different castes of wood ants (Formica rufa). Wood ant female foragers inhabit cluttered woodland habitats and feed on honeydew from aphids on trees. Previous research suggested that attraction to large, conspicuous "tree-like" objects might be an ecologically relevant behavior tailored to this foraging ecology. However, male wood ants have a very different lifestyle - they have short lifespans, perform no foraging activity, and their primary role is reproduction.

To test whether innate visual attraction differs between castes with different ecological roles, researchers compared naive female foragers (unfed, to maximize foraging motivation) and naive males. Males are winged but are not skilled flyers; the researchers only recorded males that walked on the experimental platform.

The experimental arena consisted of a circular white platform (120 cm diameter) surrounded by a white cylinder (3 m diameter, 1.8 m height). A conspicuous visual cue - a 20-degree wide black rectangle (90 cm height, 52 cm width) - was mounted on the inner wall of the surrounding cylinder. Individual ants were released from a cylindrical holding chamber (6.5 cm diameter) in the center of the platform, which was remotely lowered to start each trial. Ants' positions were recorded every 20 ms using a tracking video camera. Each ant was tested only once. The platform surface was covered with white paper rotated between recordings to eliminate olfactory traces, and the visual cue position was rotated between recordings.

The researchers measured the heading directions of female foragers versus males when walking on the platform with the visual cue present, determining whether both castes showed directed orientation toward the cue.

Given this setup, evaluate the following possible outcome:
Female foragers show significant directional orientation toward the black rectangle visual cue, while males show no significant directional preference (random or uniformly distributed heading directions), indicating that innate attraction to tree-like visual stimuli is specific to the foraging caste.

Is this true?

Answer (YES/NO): NO